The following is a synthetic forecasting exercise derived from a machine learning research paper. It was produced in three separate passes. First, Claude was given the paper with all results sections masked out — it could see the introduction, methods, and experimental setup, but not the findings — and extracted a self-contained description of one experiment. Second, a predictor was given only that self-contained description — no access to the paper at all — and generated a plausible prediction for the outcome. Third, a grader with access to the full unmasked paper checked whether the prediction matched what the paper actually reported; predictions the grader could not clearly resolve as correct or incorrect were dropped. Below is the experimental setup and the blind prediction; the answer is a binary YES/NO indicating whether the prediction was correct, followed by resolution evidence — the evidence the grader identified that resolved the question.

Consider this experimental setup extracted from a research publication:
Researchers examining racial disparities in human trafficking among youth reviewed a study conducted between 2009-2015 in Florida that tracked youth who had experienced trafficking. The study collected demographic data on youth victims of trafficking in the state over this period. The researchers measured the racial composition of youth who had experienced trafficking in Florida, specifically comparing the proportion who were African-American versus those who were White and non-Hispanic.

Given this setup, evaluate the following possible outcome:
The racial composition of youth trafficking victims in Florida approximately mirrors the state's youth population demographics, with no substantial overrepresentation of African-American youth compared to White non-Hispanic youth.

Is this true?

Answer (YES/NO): NO